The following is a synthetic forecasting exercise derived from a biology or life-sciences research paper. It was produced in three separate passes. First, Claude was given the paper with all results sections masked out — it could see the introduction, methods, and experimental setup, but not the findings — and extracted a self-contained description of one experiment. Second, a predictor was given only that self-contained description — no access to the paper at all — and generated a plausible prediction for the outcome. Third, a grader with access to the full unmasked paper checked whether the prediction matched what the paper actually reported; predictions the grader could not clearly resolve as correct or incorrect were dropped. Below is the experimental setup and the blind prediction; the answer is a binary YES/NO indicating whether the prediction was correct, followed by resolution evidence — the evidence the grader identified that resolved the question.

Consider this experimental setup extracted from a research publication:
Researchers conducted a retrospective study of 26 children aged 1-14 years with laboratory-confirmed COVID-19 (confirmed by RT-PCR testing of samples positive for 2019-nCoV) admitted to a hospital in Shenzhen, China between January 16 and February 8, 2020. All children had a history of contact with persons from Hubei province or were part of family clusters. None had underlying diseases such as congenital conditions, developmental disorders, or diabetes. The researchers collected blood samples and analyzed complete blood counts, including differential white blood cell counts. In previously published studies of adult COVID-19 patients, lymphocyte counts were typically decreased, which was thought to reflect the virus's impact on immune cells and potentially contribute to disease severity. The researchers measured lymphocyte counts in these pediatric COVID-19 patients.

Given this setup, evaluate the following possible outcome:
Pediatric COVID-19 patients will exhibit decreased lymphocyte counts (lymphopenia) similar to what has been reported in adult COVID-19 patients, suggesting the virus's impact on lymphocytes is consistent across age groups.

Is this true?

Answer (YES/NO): NO